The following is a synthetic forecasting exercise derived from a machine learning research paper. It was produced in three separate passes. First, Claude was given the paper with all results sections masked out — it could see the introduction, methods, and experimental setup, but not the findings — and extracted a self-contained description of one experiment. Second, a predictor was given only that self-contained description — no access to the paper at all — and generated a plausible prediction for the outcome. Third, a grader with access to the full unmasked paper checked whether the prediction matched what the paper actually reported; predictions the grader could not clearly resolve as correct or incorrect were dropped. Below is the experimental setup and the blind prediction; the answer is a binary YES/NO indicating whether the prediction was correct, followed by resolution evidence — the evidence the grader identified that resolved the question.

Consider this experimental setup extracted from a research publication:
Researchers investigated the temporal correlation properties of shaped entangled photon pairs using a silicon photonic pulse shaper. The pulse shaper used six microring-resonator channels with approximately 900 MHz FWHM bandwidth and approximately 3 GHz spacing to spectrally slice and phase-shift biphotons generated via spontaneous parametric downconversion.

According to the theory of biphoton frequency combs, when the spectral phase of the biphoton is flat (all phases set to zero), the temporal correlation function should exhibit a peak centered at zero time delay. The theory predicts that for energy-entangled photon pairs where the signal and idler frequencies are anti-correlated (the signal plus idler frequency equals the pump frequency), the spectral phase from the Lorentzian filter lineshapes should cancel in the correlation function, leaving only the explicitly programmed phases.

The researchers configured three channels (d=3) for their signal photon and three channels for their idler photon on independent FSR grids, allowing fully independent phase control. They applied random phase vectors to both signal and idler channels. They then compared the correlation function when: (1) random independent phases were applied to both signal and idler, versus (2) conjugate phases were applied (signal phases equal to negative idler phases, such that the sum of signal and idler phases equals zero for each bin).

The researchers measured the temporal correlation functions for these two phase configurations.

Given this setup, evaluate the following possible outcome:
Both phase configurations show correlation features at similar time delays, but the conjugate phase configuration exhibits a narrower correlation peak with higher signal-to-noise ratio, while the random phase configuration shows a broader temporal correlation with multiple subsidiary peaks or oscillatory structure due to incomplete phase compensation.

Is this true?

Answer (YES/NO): NO